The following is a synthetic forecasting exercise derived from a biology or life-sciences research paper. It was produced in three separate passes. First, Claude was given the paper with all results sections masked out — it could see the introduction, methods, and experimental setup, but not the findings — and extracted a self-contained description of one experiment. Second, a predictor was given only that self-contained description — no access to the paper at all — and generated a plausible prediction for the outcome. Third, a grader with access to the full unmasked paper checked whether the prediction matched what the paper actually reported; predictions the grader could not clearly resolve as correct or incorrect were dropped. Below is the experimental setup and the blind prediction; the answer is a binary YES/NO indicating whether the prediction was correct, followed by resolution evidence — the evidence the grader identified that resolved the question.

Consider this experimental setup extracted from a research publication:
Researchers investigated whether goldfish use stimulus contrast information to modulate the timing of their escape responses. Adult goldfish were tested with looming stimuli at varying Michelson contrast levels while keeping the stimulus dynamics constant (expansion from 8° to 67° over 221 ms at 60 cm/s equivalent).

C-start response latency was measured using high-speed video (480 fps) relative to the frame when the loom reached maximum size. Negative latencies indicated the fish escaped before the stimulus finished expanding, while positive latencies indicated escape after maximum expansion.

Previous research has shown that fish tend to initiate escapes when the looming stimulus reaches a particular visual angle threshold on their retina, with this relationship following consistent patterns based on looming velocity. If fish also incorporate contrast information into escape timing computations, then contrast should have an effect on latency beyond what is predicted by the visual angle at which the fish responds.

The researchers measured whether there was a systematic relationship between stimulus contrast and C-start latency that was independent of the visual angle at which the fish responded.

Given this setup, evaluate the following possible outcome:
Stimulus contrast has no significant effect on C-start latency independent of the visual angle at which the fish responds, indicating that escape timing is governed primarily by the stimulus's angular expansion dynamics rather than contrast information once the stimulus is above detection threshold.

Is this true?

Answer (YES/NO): NO